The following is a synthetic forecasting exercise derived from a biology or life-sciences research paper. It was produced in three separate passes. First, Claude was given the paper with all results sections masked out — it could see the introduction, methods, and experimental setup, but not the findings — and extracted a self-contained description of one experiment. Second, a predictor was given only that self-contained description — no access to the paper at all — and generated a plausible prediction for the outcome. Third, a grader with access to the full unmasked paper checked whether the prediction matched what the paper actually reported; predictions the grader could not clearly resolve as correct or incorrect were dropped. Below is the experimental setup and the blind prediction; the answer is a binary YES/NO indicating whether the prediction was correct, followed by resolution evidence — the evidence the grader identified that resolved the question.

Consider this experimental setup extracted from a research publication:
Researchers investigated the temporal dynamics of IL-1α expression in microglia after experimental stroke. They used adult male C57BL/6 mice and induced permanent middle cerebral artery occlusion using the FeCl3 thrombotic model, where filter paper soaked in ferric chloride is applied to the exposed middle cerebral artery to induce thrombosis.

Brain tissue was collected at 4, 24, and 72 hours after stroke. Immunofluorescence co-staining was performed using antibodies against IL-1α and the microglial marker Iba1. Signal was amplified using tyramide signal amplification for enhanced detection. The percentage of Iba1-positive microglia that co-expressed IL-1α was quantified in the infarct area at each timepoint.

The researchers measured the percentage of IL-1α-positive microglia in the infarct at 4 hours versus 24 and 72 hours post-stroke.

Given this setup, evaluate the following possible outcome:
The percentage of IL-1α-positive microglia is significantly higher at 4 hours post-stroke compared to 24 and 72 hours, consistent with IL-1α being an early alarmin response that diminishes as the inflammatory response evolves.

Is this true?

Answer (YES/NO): YES